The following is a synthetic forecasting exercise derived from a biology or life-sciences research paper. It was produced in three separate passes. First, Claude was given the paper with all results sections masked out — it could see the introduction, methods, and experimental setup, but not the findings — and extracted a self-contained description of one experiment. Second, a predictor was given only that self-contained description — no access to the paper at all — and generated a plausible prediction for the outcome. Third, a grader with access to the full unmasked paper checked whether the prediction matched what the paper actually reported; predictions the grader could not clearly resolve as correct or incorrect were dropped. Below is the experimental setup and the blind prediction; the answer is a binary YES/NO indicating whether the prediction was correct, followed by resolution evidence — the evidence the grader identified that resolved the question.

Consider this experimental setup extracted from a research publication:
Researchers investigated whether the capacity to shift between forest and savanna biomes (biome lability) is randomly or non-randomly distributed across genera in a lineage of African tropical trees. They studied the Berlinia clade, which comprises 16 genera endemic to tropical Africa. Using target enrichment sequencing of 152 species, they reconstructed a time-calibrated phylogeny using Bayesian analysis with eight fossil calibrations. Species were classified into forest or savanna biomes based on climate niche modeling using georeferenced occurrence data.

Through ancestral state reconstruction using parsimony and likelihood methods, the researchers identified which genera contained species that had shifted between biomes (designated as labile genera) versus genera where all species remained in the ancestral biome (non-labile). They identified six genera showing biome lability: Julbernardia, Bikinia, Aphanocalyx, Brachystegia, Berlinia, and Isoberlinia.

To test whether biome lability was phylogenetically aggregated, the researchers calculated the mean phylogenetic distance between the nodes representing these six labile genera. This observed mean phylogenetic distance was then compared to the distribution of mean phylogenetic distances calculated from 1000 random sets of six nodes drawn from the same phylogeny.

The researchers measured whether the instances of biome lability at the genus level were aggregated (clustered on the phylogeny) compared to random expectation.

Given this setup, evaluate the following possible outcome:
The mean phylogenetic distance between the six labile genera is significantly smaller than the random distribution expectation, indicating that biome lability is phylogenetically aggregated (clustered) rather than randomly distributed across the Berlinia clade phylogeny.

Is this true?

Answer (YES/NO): NO